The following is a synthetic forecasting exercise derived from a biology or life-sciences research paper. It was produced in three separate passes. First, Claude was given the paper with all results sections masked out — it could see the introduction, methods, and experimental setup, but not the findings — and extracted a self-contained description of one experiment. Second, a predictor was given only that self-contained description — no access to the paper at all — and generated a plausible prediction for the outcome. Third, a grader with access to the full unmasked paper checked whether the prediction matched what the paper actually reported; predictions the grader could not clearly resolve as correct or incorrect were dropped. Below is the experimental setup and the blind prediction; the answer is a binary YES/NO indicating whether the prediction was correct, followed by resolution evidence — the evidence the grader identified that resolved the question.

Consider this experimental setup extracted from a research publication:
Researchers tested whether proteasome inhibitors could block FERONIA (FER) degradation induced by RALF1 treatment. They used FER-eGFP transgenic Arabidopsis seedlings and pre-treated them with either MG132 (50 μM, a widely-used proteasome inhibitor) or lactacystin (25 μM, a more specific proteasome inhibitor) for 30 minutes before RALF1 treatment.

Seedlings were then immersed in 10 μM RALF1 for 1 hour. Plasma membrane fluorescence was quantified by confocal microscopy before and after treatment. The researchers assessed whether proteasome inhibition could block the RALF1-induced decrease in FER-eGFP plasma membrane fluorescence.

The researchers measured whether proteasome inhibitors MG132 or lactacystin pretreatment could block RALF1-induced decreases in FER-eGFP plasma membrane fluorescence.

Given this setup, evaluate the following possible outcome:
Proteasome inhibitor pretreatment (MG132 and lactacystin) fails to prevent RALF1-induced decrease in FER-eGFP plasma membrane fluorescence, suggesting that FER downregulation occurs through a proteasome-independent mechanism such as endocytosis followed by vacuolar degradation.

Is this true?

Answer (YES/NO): YES